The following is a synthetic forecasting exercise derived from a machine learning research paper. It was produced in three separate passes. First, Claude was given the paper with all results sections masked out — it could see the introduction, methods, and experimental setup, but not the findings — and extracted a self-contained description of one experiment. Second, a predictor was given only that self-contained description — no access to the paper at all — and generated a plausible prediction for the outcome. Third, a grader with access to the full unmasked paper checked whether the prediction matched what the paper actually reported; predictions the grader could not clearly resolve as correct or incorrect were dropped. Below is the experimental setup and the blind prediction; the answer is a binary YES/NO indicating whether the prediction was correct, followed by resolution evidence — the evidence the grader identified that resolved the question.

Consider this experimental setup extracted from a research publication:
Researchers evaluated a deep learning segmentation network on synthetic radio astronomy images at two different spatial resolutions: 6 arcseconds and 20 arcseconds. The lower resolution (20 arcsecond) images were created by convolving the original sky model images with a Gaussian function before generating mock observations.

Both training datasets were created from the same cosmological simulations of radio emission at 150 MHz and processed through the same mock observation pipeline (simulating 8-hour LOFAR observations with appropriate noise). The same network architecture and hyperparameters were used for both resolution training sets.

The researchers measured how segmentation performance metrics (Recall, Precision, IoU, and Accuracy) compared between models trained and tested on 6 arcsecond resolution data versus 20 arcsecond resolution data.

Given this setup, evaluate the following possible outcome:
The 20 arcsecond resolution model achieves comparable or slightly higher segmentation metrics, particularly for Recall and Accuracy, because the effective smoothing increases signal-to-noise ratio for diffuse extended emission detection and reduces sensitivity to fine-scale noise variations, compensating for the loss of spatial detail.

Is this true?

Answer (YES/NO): NO